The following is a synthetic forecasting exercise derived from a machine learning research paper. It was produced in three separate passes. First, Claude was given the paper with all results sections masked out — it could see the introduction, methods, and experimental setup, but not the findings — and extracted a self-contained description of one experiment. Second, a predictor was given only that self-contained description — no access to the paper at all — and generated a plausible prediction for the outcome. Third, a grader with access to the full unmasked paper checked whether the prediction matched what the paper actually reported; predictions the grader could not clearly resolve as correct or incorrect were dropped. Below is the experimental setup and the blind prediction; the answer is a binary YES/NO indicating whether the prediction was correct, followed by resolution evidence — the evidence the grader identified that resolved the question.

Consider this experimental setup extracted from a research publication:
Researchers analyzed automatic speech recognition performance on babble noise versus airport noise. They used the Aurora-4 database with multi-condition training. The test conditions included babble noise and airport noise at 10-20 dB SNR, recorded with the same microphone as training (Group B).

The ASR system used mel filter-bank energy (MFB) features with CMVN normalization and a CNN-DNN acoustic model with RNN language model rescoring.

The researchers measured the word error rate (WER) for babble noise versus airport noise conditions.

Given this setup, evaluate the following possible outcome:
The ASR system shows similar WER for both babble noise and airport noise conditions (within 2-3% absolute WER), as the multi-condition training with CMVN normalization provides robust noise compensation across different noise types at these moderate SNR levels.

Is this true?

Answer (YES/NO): YES